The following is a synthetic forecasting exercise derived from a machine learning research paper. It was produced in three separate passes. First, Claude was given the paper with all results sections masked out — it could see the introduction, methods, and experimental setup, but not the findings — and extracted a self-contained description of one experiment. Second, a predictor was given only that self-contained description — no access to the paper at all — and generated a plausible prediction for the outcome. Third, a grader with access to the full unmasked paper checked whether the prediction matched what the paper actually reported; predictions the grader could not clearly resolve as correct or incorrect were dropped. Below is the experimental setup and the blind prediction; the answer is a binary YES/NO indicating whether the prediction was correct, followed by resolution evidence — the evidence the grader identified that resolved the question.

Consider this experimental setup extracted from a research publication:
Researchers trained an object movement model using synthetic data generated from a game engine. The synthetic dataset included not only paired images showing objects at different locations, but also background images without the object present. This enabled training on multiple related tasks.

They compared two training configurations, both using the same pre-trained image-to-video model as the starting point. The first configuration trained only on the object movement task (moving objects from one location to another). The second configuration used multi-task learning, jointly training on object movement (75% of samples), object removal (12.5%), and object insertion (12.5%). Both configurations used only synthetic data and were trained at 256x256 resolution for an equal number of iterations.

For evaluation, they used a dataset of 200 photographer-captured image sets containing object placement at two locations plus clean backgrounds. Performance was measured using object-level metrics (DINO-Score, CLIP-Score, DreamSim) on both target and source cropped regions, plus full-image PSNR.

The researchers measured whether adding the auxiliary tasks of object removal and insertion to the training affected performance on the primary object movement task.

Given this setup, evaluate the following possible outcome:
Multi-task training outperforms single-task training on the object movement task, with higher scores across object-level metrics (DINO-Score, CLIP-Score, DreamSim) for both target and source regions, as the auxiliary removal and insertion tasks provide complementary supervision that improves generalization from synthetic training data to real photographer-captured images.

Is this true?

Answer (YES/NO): NO